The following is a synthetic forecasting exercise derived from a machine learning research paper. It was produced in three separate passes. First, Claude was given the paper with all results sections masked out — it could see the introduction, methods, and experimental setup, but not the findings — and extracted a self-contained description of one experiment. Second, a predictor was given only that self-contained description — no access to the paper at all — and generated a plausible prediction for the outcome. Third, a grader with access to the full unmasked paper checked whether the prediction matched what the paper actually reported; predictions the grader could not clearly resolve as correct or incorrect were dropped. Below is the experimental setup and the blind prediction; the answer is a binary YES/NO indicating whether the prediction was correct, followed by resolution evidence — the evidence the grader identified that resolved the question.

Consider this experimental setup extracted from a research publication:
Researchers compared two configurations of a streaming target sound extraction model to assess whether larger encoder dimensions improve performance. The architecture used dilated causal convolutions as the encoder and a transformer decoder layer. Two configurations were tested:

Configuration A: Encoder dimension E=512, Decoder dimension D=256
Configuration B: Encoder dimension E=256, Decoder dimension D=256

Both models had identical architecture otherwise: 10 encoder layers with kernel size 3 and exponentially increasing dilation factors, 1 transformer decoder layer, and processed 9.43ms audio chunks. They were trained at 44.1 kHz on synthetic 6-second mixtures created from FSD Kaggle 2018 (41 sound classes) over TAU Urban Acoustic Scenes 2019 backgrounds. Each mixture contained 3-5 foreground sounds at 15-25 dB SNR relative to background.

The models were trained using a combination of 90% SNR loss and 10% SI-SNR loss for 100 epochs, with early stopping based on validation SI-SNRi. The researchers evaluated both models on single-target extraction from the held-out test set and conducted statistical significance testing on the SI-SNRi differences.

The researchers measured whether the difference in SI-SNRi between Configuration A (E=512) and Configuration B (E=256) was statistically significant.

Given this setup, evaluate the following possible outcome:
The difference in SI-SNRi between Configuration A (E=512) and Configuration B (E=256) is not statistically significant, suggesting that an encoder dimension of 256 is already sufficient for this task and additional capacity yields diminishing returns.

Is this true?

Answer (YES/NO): YES